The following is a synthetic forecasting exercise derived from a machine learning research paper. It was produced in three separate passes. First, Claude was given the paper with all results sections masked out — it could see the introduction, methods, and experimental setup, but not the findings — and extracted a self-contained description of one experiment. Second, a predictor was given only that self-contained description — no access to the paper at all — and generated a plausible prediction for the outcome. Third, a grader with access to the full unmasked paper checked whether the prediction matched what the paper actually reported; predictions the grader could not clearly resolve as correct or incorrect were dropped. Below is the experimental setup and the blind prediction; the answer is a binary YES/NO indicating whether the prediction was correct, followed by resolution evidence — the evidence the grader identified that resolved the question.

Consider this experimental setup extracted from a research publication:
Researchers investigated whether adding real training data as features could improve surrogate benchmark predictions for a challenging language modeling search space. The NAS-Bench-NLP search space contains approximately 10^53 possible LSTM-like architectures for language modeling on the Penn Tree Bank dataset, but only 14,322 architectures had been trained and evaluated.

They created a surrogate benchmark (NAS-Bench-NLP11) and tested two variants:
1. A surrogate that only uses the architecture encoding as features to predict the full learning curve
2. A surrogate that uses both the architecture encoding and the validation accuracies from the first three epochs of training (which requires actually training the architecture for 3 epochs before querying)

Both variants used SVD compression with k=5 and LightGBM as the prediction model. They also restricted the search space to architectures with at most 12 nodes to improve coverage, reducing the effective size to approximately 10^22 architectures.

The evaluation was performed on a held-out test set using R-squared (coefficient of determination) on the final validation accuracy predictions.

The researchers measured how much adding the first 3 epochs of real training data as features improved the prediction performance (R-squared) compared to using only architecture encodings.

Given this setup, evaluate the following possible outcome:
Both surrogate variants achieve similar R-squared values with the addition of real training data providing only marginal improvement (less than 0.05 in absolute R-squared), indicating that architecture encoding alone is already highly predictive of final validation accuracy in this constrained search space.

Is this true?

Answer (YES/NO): NO